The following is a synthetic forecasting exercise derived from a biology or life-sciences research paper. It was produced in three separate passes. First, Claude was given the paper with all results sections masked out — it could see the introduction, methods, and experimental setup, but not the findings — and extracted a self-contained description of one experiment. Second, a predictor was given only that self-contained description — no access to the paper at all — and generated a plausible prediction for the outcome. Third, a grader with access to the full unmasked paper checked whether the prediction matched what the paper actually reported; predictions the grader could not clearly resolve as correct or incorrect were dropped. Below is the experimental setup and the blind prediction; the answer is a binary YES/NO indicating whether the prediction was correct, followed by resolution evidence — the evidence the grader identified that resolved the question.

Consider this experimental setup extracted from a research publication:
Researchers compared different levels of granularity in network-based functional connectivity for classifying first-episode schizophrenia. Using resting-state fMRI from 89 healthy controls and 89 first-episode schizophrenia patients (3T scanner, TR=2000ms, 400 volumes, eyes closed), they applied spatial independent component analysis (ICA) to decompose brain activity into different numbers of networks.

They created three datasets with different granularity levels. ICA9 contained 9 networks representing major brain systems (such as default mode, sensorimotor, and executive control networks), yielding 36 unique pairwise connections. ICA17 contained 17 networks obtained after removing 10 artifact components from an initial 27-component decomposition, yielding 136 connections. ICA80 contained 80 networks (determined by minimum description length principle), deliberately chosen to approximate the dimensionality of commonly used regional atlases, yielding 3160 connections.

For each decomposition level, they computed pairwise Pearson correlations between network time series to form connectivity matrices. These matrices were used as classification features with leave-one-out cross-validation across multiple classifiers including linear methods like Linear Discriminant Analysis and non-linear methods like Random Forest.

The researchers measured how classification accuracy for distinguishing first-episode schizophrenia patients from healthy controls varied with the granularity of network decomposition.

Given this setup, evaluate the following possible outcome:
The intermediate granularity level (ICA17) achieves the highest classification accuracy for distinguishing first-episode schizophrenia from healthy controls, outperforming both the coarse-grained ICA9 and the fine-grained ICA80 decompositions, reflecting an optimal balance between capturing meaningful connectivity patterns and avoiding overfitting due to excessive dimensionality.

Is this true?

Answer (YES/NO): NO